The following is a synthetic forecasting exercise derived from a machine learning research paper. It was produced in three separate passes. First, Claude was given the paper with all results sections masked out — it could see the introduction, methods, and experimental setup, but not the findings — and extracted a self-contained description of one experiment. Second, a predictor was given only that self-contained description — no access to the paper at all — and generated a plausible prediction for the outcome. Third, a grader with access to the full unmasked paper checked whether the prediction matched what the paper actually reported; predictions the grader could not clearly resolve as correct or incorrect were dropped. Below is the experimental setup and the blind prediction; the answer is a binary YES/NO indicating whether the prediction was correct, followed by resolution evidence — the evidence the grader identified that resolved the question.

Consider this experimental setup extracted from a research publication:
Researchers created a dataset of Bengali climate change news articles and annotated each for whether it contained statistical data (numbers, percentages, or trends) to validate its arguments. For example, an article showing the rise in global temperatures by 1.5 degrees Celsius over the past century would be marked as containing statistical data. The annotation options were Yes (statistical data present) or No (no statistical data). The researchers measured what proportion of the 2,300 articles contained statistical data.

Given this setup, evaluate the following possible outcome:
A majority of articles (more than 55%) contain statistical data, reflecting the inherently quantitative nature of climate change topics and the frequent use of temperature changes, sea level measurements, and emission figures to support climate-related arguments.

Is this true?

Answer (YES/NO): NO